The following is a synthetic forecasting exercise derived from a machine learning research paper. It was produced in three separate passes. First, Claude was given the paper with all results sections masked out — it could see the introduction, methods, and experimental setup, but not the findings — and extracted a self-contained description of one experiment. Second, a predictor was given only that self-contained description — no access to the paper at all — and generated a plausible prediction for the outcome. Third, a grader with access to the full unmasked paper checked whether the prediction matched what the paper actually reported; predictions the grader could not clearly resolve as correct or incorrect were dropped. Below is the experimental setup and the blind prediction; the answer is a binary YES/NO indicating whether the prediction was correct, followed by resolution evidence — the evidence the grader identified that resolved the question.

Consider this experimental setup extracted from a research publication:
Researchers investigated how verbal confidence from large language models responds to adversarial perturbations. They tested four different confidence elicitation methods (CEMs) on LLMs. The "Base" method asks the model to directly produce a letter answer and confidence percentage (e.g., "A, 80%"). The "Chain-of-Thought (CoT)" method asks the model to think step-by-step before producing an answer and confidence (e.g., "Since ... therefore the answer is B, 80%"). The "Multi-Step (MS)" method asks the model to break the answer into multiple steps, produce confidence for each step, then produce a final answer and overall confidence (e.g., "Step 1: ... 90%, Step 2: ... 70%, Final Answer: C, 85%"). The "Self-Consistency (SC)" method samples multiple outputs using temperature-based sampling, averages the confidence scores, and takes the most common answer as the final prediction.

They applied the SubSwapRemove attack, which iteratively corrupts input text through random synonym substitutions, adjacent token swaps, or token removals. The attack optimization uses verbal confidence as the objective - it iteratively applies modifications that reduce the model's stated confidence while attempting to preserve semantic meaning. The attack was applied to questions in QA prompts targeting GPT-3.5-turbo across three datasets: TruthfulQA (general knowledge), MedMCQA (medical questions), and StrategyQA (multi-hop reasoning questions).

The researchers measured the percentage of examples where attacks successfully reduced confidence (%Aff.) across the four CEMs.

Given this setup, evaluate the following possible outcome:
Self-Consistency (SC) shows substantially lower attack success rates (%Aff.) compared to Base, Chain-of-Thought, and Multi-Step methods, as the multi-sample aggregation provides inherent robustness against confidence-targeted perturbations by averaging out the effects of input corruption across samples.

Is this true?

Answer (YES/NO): NO